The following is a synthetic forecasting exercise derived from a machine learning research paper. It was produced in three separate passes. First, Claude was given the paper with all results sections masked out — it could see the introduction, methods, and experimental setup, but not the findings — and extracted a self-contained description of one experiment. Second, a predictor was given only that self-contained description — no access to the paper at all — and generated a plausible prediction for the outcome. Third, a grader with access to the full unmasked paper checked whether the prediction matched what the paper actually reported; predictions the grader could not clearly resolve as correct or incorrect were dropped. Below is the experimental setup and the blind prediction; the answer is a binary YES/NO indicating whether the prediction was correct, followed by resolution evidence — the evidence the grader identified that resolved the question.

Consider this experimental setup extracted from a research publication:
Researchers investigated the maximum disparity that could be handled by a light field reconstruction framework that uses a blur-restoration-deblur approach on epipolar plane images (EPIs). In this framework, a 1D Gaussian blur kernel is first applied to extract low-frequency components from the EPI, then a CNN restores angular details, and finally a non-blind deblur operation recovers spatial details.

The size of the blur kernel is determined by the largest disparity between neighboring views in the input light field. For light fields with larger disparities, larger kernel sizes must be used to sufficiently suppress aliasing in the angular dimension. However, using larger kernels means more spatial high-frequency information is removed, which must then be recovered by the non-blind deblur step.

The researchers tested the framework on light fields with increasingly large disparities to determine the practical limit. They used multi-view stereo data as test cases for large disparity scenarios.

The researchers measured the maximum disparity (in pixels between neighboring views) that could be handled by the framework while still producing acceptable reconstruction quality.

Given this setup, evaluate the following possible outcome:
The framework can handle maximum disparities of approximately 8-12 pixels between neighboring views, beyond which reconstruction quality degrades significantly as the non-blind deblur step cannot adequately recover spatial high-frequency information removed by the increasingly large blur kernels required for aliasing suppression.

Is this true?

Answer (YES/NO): NO